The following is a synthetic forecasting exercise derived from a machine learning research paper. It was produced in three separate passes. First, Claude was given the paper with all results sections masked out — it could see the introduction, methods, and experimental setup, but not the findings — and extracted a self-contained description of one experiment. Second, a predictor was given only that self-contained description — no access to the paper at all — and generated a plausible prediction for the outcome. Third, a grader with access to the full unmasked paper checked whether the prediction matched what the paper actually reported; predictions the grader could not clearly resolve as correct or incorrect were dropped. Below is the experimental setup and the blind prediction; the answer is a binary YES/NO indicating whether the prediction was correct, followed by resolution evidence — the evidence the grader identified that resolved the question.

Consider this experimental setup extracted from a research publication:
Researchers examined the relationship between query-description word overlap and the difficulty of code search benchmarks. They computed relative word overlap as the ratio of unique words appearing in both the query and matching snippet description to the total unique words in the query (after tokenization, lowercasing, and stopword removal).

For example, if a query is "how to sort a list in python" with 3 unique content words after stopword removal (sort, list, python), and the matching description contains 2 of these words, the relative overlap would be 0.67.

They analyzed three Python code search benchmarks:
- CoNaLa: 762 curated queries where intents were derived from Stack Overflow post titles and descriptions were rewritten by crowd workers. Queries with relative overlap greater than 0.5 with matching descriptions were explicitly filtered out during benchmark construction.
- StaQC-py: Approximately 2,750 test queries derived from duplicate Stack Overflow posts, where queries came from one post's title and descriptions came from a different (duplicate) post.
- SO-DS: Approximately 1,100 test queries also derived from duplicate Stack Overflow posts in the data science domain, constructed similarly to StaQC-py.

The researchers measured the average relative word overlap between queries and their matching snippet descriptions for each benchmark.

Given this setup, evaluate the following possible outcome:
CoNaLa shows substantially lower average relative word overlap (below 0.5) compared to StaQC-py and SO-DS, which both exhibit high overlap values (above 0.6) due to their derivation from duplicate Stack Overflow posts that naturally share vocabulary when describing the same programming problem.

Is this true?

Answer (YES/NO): NO